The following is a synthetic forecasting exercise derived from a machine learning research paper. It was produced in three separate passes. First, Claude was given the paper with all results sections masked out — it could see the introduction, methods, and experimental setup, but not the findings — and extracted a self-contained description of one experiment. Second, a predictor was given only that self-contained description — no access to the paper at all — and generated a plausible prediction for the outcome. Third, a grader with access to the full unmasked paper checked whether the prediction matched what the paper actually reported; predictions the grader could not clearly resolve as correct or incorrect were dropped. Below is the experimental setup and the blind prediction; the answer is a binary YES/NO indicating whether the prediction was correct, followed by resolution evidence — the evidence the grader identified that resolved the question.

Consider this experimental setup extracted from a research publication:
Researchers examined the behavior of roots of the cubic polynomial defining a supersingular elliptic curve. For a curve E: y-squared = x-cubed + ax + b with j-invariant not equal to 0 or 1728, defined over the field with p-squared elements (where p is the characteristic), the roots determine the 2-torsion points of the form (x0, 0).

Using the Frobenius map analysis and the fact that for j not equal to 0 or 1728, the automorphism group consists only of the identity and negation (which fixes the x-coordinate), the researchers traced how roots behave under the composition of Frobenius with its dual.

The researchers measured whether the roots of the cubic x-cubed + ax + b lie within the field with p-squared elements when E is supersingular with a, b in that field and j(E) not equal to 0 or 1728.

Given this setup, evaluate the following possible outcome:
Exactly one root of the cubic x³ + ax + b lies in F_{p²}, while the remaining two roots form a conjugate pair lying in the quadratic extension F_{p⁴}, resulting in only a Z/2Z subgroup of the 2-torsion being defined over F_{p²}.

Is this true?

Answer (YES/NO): NO